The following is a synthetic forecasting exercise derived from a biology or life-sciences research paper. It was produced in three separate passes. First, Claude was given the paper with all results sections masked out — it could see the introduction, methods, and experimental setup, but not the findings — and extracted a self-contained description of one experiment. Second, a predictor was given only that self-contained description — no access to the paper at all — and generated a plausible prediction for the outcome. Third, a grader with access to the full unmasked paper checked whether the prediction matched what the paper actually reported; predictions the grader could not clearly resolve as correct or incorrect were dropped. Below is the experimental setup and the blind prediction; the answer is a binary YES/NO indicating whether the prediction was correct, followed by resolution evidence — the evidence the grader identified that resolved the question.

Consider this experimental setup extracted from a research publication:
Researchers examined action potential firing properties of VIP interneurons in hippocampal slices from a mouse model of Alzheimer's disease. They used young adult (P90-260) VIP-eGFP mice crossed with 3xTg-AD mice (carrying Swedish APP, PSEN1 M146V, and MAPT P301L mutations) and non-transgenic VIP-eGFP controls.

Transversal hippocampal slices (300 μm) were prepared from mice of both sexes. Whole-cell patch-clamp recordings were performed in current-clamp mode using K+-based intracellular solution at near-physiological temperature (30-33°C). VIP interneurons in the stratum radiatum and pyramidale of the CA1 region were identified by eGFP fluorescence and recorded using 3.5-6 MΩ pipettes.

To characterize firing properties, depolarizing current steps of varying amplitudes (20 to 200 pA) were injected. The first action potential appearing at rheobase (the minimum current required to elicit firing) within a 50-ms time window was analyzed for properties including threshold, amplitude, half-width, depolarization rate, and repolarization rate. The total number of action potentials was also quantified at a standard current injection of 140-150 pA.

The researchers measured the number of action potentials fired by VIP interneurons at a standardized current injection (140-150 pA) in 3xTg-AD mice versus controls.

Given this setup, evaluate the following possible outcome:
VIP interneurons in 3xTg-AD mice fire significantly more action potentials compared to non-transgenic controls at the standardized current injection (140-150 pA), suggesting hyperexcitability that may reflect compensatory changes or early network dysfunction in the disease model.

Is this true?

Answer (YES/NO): NO